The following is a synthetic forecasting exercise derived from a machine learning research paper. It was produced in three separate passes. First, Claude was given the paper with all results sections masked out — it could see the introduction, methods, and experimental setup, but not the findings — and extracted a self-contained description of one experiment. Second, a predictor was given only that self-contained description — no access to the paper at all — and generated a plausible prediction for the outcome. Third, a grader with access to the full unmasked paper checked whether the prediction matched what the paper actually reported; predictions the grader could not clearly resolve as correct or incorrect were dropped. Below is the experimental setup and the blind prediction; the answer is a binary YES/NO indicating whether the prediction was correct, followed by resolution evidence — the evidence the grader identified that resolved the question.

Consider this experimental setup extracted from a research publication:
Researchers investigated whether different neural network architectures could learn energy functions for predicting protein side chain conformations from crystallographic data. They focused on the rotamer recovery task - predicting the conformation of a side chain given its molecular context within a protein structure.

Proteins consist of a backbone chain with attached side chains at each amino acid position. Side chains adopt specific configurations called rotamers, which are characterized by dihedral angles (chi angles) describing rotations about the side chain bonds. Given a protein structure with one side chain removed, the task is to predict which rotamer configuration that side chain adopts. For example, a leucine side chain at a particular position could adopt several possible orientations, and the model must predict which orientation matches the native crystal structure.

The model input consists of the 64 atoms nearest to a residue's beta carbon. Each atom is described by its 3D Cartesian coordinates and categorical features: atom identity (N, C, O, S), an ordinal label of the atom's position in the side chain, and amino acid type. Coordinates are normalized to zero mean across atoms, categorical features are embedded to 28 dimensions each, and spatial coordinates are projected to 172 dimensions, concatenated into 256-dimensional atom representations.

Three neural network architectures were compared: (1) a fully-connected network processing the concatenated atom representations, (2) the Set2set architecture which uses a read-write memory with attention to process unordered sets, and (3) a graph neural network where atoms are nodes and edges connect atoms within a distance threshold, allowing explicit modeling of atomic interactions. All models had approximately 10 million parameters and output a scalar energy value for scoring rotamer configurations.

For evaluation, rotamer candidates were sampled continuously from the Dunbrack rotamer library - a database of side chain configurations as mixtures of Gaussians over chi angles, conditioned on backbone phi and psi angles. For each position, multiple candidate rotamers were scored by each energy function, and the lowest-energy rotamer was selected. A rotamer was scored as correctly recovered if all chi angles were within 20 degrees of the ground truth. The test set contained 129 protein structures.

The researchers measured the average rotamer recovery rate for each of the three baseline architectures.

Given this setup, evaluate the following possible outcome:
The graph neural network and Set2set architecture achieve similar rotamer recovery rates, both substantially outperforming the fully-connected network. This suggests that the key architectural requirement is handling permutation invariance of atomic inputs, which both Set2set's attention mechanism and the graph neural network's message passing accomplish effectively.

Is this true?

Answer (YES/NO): NO